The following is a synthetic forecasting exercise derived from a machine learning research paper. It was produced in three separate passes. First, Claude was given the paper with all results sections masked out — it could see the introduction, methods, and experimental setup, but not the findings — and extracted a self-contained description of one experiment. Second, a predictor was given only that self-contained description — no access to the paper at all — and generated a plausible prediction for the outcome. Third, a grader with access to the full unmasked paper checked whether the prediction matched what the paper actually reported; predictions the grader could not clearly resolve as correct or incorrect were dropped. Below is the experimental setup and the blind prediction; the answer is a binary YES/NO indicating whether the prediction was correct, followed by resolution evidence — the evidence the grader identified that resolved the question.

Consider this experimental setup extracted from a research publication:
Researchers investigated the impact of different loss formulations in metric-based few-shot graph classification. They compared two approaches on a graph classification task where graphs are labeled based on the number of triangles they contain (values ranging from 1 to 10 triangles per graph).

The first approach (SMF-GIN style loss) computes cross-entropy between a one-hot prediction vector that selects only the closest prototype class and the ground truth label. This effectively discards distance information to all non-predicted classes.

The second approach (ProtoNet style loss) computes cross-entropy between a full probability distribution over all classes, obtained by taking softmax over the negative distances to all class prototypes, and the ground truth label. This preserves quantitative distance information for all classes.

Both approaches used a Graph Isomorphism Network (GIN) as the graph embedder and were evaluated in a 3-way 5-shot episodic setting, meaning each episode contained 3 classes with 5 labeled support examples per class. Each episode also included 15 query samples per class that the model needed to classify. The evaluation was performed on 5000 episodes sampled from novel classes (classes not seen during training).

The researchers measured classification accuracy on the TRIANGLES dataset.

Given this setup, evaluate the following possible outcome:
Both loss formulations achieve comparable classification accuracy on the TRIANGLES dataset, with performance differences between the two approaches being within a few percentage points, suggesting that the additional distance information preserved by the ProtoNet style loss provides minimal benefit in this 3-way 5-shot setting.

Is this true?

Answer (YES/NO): NO